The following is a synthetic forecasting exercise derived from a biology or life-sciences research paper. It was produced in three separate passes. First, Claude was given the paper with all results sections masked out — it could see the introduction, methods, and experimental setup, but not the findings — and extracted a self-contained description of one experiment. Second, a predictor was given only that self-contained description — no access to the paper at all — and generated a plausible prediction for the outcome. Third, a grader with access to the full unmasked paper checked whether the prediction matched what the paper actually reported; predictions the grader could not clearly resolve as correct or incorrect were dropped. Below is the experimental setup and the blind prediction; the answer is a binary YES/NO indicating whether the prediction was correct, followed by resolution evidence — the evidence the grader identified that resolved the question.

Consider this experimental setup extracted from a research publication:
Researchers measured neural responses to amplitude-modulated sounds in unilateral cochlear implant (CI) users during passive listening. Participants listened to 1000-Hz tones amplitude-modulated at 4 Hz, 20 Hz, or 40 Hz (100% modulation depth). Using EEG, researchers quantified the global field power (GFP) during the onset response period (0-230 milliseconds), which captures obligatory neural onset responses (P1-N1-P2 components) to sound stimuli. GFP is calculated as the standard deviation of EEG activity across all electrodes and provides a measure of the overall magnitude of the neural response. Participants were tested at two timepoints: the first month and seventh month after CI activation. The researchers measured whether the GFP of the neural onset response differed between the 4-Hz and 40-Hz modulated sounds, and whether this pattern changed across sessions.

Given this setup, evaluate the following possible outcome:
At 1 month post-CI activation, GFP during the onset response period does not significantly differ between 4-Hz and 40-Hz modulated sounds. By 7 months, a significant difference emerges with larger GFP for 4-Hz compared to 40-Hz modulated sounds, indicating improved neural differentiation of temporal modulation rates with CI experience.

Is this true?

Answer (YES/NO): NO